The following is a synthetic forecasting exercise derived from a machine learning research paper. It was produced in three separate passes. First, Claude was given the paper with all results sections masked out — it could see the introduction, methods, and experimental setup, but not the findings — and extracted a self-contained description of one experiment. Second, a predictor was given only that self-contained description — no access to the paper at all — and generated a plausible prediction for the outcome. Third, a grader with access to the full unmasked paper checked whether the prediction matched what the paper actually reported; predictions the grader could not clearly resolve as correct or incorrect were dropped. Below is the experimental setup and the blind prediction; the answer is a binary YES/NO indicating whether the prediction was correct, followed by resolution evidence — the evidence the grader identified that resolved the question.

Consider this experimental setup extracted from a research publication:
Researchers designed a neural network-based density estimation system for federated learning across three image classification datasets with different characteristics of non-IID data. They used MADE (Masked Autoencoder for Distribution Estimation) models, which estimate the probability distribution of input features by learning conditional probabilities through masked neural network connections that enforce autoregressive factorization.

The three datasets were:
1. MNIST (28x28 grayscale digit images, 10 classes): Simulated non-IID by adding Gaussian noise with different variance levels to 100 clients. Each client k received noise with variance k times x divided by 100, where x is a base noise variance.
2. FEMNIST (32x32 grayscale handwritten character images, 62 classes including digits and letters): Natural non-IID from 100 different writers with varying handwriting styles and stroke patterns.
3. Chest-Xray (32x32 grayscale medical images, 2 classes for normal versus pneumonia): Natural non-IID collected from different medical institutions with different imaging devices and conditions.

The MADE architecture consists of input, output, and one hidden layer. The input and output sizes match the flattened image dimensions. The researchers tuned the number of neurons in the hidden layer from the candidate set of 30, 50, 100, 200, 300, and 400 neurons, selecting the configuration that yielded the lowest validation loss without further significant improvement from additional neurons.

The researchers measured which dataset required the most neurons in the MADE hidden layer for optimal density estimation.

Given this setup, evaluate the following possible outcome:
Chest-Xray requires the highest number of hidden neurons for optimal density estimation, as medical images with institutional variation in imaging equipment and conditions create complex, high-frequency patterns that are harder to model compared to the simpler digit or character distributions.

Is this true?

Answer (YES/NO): NO